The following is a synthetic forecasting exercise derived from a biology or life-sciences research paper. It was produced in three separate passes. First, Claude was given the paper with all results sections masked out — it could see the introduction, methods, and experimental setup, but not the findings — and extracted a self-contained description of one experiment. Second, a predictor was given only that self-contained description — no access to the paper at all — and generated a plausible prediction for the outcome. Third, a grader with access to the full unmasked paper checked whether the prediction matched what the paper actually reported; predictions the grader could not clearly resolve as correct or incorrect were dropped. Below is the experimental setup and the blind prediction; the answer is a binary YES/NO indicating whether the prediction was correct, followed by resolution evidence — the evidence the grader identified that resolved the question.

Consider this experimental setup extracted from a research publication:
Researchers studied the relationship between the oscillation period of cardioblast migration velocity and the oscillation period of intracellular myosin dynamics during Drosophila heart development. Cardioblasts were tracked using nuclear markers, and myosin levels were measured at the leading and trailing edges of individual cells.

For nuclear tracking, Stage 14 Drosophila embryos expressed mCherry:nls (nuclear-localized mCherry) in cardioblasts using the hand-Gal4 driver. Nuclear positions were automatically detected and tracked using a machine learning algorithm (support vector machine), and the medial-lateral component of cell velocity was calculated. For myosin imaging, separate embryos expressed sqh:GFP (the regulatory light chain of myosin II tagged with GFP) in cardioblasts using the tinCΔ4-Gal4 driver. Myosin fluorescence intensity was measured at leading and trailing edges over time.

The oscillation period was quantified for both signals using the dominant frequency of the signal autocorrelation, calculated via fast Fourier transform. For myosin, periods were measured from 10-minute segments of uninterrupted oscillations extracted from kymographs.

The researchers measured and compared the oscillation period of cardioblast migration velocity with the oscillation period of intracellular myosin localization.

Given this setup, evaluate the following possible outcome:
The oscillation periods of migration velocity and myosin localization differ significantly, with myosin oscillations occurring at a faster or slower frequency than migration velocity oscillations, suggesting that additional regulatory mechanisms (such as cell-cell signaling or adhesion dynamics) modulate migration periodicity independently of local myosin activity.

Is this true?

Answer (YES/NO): NO